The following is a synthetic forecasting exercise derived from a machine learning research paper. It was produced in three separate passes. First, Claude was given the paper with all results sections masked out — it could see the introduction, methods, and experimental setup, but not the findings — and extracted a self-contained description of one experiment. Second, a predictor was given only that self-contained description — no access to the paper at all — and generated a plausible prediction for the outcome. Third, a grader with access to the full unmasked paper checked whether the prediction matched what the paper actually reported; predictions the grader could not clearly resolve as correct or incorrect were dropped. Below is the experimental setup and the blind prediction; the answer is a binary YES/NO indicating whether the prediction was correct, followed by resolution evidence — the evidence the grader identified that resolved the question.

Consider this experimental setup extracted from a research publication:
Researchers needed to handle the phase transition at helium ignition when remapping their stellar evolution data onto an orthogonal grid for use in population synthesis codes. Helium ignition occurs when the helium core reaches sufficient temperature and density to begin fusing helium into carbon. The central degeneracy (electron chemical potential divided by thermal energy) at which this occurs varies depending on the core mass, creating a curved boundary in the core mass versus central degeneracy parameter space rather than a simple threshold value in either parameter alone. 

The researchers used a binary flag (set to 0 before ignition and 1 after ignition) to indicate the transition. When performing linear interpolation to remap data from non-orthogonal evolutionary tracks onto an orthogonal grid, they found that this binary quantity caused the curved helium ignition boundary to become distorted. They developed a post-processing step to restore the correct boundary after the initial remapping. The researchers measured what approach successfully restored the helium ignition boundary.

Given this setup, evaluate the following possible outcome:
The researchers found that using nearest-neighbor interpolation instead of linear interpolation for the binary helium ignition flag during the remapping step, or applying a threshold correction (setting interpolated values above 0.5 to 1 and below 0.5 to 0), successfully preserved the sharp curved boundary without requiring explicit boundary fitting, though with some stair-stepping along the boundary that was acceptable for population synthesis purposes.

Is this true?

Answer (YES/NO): NO